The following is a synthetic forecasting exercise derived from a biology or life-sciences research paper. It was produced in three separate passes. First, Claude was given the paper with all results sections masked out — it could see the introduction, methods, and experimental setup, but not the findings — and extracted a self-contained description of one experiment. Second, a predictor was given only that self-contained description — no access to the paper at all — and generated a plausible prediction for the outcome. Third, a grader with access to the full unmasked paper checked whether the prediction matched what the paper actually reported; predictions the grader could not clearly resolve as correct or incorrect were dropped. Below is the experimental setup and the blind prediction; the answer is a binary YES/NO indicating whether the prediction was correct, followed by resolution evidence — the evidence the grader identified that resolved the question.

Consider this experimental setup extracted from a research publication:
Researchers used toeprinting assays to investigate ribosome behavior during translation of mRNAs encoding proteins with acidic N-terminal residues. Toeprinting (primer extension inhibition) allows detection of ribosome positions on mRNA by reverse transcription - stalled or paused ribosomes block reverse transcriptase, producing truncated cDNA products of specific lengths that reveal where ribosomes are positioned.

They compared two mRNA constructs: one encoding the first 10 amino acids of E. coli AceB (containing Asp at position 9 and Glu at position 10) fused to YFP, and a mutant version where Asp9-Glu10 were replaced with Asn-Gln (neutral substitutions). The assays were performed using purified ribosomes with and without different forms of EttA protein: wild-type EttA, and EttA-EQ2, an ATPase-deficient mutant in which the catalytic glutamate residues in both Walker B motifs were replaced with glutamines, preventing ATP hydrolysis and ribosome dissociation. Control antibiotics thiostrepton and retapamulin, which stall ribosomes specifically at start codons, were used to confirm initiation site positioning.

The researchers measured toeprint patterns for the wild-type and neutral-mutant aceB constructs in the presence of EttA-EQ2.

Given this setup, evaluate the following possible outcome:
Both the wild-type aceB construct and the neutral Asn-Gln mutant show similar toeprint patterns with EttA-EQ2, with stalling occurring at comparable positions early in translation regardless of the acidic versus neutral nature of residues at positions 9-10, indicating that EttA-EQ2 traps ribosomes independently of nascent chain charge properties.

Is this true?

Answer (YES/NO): NO